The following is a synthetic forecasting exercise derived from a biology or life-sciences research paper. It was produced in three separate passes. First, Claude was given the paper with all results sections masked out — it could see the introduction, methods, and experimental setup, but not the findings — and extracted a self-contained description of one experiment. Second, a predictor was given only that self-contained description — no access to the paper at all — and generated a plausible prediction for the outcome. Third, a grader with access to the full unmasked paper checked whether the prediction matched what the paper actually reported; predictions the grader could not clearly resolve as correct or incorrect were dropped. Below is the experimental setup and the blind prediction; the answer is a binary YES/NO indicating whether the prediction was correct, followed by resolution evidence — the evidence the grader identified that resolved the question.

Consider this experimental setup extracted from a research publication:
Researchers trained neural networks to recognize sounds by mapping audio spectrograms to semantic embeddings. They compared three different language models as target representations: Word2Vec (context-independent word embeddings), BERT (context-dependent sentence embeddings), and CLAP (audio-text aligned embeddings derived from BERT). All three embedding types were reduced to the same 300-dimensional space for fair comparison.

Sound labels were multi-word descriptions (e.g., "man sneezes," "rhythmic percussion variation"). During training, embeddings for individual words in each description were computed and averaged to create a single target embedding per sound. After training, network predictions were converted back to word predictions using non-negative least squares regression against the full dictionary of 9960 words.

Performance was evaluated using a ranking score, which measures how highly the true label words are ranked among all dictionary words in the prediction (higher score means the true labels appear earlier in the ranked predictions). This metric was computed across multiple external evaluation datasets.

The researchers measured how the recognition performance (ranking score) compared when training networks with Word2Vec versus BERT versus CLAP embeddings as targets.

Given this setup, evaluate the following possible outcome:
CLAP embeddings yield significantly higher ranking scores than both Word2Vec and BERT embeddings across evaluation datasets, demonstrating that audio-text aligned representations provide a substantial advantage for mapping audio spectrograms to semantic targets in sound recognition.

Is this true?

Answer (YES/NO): NO